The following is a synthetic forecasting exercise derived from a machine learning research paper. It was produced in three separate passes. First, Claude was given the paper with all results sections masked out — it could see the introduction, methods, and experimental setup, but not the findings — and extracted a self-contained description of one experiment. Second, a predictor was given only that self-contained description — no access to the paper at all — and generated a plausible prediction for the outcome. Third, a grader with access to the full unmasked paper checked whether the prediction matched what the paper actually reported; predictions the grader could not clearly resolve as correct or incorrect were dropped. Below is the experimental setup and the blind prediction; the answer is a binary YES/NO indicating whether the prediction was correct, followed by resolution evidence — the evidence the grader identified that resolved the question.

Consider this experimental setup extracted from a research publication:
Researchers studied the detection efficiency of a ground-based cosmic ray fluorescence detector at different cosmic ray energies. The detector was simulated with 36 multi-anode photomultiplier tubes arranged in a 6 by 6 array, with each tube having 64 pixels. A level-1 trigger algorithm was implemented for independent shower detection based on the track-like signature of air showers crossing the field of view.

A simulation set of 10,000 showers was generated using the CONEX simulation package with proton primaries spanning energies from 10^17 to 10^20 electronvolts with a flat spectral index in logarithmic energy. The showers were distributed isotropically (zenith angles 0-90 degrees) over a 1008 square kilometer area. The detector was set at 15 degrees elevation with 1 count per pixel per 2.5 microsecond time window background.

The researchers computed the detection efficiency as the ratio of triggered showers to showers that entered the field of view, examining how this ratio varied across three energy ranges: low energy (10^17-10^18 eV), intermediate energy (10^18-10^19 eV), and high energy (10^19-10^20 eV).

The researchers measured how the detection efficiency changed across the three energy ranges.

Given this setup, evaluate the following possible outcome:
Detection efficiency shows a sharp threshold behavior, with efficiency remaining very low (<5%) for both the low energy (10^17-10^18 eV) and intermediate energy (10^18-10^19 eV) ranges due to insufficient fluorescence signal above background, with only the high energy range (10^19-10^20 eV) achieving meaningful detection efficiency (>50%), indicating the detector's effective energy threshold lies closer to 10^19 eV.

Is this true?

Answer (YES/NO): NO